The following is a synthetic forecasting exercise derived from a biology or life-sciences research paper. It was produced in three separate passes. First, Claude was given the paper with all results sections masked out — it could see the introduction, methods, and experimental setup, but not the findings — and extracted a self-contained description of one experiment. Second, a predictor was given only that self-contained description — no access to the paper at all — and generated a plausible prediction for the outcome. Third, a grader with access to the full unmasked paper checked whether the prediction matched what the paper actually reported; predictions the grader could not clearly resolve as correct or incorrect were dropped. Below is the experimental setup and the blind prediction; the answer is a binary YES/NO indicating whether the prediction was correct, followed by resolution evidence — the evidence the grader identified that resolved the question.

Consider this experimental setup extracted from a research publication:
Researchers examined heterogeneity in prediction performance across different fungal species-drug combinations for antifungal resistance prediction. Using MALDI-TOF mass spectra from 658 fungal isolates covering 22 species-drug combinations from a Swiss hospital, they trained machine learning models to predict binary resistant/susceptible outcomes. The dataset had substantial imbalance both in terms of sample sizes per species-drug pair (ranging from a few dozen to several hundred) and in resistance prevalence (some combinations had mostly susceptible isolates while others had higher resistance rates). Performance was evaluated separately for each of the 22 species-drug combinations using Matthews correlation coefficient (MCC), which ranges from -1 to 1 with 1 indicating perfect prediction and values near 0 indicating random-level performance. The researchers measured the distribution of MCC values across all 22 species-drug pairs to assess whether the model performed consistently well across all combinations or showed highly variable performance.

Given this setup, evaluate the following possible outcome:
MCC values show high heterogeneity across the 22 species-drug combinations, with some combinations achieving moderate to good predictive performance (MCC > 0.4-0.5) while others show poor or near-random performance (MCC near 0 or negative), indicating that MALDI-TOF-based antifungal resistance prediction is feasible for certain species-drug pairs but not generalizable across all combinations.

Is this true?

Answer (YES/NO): YES